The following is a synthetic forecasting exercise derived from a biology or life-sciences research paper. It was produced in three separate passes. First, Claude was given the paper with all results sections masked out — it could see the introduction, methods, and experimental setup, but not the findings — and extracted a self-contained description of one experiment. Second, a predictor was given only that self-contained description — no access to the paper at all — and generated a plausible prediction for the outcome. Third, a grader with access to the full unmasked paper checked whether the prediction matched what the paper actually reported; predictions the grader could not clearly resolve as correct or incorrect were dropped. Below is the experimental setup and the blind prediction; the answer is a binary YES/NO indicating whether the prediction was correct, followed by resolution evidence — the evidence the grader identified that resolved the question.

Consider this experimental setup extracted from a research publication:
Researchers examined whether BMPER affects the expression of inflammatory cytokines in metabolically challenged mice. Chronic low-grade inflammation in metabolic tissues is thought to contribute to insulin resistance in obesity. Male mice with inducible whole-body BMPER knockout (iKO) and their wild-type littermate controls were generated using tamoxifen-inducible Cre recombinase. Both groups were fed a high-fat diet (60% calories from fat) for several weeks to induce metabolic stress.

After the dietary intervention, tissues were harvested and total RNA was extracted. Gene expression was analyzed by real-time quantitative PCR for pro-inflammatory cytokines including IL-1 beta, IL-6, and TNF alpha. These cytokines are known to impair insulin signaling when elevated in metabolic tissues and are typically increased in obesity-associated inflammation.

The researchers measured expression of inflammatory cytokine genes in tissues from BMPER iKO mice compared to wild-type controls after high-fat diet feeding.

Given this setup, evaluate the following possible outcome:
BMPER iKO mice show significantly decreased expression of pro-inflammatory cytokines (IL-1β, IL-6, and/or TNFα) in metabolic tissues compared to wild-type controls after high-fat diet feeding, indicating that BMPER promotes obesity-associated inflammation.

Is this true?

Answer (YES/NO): NO